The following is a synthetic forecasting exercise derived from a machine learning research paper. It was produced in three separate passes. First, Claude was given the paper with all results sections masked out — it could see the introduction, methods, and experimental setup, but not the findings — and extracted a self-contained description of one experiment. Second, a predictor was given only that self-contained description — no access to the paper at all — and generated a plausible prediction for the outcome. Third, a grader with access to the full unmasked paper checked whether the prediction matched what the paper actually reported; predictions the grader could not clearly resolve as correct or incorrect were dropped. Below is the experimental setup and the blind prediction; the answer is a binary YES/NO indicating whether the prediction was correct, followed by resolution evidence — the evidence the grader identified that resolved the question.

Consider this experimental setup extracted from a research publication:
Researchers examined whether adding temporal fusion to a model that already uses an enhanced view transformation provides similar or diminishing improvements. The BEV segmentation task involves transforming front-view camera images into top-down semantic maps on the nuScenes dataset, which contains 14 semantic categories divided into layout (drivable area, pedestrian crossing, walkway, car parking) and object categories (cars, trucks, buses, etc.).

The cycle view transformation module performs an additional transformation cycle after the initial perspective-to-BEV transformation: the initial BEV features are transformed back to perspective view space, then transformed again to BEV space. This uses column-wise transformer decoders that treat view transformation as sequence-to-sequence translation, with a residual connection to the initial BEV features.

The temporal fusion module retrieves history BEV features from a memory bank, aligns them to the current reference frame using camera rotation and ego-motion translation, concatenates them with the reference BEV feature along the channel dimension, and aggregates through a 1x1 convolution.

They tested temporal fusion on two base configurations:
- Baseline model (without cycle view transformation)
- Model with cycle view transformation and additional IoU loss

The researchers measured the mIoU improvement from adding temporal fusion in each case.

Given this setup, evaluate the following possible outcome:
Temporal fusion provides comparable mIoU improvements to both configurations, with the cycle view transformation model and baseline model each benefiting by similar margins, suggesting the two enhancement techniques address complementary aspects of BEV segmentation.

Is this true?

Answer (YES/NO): NO